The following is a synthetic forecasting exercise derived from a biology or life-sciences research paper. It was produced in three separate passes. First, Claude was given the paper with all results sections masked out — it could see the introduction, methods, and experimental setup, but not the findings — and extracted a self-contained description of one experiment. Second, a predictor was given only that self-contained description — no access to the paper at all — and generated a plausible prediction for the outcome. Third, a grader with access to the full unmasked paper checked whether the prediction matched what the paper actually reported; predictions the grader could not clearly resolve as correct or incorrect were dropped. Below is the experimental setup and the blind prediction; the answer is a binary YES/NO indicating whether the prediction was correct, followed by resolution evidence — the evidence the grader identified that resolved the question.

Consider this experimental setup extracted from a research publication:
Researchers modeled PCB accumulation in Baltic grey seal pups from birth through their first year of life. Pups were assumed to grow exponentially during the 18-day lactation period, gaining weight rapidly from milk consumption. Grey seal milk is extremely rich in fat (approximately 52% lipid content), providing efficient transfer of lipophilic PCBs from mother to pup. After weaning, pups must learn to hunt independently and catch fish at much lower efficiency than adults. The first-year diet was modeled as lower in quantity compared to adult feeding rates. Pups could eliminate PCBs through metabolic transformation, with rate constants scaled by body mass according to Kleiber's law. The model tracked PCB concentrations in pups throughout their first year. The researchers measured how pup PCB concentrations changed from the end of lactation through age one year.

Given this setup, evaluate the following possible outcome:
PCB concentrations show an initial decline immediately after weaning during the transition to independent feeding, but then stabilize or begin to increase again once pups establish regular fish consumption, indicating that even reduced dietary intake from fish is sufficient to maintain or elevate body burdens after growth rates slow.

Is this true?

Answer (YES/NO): NO